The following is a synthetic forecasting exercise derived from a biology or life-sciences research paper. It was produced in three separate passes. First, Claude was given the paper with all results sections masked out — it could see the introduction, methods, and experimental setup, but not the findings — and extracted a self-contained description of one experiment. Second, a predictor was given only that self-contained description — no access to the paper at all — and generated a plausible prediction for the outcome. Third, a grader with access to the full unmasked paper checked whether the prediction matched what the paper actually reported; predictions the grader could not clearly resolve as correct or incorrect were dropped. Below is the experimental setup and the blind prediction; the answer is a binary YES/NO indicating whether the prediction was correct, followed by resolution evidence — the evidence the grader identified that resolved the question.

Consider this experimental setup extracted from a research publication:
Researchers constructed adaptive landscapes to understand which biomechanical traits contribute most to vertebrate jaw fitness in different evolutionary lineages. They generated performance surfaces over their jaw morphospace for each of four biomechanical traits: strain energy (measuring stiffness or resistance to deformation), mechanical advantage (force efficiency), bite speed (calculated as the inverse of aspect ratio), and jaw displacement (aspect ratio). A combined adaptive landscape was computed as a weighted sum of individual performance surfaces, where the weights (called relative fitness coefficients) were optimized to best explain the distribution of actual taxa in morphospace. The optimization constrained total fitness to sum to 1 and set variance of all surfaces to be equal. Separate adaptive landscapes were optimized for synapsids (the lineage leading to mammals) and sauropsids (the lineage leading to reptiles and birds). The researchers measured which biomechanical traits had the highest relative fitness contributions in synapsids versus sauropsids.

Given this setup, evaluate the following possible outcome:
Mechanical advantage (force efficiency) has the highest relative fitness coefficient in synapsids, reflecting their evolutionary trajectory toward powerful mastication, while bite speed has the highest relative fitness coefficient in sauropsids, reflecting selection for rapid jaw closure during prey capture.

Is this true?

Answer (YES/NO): NO